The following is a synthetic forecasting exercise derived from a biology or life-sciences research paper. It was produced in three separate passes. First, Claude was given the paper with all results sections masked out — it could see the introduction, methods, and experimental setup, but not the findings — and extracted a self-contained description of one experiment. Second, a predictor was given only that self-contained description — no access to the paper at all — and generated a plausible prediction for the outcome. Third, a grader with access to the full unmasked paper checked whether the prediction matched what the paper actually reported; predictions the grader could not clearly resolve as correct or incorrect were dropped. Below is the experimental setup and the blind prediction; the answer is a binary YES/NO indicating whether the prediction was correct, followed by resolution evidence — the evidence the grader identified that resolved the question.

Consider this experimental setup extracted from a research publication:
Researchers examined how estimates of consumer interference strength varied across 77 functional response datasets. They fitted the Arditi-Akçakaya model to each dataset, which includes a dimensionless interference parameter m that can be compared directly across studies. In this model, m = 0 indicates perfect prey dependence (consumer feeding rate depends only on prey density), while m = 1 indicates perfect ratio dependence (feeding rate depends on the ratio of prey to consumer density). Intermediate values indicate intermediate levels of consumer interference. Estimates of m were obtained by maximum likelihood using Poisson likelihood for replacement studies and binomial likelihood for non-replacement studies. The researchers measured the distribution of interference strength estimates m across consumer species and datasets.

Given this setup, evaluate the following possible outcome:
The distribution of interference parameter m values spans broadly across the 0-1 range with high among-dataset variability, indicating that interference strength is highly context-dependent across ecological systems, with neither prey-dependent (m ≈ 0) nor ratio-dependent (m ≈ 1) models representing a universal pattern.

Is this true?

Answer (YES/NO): YES